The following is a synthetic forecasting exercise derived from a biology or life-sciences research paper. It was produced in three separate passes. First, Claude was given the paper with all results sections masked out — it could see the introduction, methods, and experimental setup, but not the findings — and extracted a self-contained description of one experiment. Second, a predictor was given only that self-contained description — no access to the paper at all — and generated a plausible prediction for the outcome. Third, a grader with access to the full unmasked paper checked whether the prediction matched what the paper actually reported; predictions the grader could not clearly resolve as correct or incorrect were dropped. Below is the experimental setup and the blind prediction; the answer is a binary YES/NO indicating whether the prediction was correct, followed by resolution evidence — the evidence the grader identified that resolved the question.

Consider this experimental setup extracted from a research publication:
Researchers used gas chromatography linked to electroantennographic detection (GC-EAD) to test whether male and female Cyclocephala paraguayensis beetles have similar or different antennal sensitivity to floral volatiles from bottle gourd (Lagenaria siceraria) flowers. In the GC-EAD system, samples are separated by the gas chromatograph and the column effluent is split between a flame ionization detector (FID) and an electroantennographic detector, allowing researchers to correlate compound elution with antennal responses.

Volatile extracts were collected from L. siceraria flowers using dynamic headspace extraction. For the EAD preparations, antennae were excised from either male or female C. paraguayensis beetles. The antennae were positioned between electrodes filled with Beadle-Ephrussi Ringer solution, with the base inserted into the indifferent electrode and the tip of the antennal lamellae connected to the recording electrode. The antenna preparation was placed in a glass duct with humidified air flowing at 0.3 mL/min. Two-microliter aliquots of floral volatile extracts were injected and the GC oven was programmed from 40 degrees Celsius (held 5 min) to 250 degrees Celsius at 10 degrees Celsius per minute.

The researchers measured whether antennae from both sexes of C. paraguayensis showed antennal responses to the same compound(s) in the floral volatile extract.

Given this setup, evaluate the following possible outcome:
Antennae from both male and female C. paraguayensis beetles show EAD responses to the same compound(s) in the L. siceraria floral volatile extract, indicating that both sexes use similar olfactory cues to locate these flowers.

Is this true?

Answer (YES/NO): YES